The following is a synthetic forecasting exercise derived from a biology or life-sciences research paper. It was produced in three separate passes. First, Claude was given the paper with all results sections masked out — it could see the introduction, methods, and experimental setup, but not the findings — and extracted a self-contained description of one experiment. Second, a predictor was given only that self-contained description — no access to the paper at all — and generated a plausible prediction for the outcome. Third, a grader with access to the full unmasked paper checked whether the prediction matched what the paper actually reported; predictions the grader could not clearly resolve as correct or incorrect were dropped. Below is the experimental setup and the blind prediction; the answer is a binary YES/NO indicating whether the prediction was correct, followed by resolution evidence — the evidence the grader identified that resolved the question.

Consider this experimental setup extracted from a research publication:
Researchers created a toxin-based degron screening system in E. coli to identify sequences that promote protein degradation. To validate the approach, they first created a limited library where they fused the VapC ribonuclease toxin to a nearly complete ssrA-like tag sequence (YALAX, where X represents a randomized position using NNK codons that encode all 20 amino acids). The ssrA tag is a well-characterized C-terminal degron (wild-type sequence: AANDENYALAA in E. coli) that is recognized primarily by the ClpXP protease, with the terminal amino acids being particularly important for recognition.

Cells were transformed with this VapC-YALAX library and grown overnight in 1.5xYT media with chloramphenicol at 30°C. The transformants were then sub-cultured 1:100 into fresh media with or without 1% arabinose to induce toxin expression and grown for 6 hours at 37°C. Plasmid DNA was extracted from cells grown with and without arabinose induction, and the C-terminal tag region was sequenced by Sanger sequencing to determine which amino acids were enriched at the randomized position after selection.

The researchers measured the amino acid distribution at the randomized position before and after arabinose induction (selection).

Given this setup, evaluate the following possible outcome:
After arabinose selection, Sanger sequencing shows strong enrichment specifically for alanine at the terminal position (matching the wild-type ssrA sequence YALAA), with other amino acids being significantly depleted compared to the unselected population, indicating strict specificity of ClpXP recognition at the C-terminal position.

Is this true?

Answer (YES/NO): YES